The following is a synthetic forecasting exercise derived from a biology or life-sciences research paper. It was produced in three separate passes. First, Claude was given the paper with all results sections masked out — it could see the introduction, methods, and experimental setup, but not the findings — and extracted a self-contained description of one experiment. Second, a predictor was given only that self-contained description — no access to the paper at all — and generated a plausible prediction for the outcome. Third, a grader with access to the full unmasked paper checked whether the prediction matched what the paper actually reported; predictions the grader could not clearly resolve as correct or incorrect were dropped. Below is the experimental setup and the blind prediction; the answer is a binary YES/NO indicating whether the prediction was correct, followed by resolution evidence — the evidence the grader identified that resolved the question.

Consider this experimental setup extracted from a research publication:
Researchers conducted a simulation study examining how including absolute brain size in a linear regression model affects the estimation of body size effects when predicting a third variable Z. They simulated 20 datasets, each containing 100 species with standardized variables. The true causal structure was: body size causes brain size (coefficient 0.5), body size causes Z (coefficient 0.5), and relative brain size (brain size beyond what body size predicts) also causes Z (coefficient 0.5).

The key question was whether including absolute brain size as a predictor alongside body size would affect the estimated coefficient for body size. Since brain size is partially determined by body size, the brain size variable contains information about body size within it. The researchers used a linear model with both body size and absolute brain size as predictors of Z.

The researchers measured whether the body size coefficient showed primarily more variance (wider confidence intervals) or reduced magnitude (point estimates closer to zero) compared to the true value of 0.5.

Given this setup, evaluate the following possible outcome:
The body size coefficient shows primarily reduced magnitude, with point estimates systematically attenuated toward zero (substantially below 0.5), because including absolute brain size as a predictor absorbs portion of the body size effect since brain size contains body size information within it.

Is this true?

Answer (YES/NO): YES